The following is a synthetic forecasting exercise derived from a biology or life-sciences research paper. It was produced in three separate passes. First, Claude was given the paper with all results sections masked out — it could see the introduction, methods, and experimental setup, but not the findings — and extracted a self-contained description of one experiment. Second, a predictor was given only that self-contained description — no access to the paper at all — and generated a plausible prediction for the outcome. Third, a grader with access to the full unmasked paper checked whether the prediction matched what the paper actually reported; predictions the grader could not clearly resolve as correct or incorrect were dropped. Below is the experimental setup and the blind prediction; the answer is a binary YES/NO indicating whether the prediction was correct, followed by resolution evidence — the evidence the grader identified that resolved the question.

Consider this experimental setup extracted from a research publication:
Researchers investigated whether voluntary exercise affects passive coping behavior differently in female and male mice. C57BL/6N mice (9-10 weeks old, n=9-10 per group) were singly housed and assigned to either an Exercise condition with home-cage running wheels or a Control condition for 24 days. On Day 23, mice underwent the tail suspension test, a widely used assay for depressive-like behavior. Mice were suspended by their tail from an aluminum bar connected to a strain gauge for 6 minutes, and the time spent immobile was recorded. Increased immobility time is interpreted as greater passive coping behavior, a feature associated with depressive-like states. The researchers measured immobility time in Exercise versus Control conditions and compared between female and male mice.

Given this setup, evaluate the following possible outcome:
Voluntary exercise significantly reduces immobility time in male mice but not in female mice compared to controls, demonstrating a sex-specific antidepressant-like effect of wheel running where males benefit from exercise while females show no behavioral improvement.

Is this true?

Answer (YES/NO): NO